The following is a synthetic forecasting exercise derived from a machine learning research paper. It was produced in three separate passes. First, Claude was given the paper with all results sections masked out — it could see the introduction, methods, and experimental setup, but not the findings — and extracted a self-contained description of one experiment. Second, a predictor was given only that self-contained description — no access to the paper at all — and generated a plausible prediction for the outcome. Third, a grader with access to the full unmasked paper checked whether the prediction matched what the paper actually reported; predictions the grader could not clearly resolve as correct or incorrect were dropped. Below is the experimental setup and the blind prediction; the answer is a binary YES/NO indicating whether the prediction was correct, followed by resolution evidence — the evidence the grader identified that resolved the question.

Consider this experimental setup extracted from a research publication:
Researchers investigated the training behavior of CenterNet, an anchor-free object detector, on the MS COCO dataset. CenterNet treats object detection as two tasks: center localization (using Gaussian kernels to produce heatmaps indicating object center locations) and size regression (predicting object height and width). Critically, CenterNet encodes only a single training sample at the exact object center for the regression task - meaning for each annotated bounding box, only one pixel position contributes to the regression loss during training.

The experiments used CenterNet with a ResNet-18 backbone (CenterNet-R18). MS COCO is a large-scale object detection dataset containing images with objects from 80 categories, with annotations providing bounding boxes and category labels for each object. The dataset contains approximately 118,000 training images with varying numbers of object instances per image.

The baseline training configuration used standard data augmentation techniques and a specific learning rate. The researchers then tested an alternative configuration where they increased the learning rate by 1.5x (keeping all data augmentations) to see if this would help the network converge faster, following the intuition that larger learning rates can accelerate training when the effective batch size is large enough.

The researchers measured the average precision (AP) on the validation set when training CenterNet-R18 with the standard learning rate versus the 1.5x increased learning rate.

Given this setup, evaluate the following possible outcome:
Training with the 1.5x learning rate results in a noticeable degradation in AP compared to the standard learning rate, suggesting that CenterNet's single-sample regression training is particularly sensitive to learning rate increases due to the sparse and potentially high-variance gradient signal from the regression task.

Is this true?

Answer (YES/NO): YES